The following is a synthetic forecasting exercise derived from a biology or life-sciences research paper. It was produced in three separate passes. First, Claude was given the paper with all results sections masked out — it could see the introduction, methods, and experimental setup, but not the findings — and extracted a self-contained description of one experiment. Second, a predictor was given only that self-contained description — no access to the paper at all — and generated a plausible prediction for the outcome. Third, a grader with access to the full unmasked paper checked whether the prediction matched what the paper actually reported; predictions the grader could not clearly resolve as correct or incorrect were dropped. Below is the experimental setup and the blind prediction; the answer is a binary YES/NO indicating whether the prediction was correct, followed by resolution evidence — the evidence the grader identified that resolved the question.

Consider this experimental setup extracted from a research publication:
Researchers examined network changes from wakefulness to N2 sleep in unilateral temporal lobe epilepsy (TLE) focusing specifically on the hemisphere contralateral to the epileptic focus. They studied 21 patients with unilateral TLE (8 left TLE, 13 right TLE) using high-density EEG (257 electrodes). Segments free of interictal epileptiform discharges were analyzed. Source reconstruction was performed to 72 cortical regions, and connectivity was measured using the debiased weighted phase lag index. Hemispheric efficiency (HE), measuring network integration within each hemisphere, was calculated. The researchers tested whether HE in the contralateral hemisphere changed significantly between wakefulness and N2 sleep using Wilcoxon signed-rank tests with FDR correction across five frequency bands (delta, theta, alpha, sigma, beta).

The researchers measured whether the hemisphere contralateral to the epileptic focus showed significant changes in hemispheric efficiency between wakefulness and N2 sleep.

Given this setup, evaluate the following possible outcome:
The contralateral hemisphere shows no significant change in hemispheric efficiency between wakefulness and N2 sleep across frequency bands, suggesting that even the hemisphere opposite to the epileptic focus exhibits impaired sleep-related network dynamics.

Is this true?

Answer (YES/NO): YES